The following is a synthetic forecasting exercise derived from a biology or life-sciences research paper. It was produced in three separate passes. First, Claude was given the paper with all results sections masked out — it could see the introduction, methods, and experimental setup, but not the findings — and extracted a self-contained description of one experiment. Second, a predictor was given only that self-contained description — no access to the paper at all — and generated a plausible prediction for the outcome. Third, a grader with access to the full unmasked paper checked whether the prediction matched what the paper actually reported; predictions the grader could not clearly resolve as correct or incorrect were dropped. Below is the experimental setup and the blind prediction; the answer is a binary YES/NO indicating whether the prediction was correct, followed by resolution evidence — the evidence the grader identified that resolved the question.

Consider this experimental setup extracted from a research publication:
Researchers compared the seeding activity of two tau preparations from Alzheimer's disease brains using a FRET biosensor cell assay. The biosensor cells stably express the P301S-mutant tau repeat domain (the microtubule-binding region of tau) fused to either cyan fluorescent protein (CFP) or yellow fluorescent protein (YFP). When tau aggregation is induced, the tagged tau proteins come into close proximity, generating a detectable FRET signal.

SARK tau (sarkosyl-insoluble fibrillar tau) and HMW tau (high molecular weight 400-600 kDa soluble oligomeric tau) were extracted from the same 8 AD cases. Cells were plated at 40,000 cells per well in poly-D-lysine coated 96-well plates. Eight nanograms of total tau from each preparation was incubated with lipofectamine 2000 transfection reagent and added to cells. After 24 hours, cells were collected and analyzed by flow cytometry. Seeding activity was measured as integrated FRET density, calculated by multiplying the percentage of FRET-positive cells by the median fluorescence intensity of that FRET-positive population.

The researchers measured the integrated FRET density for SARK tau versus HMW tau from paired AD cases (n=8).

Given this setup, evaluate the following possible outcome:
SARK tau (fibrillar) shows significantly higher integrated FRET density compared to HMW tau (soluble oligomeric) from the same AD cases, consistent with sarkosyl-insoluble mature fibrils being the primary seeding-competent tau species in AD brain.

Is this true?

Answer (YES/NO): NO